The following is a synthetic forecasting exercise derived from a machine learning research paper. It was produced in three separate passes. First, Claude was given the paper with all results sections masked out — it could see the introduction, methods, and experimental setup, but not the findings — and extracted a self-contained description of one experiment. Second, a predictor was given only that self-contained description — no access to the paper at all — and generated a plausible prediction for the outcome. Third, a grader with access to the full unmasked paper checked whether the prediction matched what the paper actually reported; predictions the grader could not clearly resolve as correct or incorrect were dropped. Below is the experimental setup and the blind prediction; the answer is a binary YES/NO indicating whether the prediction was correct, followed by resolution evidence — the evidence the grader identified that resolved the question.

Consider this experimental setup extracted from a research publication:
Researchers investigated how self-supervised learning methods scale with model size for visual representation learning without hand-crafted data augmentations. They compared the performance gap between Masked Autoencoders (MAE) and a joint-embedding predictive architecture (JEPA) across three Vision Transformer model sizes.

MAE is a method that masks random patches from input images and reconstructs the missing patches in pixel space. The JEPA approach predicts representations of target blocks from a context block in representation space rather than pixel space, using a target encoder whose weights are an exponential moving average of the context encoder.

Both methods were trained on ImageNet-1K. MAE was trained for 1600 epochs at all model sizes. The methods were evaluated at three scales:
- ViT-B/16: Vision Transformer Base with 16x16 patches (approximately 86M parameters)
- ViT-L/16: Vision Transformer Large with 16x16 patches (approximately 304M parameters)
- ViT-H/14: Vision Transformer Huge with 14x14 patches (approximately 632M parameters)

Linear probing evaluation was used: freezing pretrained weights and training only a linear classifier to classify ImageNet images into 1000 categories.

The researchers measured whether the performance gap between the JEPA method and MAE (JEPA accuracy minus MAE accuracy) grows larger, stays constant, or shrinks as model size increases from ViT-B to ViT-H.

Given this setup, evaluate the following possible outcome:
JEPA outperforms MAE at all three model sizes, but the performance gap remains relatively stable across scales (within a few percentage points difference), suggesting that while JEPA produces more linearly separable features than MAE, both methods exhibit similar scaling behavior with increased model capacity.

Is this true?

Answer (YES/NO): NO